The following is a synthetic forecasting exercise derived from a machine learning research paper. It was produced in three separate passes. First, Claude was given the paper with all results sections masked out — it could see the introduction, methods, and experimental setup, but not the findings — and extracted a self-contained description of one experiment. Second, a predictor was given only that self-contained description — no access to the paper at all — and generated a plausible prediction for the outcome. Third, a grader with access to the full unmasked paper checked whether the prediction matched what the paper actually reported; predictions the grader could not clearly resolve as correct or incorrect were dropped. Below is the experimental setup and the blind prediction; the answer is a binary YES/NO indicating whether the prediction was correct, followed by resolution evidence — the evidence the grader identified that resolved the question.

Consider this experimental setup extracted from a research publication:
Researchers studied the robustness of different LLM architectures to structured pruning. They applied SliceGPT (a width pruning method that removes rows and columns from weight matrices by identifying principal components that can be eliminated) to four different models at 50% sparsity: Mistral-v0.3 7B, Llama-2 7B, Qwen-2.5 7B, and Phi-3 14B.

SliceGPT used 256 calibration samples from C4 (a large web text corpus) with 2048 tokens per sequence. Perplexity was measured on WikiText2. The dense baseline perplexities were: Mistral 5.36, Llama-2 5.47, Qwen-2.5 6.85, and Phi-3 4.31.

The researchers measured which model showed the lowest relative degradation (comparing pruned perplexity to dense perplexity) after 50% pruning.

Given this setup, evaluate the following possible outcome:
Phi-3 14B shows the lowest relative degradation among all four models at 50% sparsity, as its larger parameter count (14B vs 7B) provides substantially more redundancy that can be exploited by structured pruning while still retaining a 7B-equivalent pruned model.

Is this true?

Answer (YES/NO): NO